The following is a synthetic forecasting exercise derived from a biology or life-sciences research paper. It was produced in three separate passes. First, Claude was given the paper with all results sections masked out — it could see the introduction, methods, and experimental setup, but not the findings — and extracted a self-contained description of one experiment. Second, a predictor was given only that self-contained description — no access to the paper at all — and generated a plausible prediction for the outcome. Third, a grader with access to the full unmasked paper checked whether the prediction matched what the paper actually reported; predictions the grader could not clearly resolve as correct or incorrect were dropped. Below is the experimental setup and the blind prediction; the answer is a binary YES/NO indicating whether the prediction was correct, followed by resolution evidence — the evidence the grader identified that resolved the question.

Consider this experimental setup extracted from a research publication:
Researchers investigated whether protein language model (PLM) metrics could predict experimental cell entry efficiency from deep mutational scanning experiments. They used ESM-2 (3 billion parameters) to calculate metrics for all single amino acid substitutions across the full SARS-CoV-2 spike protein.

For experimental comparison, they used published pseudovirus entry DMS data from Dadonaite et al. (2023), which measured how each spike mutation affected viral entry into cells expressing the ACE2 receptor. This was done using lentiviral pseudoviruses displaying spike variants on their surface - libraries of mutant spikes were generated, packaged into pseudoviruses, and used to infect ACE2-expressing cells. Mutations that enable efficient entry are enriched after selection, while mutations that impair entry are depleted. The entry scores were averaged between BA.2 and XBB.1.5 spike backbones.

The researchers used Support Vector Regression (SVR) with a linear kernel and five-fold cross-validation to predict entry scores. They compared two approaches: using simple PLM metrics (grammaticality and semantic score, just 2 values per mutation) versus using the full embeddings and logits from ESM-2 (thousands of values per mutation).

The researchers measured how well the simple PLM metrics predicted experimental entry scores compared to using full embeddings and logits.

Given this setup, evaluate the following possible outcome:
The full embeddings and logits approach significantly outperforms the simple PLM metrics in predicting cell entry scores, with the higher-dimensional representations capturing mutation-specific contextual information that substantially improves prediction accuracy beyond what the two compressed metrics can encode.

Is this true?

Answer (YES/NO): YES